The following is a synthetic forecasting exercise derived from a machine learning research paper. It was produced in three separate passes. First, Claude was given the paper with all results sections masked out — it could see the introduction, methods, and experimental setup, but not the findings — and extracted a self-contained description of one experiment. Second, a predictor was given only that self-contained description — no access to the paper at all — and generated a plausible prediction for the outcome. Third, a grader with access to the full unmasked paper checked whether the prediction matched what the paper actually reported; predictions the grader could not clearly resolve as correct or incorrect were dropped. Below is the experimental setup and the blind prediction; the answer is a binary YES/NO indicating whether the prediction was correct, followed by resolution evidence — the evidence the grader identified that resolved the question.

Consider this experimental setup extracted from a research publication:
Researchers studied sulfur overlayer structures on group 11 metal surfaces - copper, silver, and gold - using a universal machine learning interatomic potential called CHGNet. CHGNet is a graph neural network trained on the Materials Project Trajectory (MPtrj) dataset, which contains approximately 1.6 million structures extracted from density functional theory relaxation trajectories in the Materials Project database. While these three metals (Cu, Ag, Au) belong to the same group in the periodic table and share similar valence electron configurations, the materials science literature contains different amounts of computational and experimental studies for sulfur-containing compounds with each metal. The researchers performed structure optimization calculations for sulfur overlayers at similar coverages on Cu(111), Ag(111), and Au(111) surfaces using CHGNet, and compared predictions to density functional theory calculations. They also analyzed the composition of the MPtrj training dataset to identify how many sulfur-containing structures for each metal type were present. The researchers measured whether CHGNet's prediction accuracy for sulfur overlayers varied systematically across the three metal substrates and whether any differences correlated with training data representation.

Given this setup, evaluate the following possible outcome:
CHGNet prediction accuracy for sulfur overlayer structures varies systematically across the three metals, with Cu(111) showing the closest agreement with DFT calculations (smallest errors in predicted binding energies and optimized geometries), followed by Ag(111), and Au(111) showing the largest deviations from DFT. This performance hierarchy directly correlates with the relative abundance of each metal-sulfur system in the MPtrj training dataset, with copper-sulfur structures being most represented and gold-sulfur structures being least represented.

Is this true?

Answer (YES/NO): YES